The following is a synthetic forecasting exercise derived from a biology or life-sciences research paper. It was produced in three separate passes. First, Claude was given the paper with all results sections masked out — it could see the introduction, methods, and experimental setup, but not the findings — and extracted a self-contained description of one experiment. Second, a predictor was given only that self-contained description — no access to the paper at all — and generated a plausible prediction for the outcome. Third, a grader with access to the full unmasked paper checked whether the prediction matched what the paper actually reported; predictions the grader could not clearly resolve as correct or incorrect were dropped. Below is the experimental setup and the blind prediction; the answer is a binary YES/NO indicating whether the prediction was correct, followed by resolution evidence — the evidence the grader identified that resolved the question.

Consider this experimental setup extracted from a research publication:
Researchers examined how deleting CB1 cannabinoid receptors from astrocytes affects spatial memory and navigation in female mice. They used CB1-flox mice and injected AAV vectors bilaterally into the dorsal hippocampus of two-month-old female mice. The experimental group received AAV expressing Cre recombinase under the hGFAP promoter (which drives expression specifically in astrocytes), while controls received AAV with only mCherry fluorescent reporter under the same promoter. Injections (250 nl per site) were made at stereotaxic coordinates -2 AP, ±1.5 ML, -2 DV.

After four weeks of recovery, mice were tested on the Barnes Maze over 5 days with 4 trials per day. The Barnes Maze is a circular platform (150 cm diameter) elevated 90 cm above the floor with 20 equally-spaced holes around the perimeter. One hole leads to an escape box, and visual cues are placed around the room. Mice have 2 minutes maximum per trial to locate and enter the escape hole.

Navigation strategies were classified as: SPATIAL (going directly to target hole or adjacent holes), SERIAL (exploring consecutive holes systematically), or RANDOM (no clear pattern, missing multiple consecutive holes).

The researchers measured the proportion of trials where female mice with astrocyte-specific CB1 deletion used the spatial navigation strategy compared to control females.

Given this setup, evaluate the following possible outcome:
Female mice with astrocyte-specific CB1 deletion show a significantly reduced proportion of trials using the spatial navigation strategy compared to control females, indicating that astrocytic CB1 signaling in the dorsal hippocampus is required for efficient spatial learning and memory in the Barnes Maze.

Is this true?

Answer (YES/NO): YES